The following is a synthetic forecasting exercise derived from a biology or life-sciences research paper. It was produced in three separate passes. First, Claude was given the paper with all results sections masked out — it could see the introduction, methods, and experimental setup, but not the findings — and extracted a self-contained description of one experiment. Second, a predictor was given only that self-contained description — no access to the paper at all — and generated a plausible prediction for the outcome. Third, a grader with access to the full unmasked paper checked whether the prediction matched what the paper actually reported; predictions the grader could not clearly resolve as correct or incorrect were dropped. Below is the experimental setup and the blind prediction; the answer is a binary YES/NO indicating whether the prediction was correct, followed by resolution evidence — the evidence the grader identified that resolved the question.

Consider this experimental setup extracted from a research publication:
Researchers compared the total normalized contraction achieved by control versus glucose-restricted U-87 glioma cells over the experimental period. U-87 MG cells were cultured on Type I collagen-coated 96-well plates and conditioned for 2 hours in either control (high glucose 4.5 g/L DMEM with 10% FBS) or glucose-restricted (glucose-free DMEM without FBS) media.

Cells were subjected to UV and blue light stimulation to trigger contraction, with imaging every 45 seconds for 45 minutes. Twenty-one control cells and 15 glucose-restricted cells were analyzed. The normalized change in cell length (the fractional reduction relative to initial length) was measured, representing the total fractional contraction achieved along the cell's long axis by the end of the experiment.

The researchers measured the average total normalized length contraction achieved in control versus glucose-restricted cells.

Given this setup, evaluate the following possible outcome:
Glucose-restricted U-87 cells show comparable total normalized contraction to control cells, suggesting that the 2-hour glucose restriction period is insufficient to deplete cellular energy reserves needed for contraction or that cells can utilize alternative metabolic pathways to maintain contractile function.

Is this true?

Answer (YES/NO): NO